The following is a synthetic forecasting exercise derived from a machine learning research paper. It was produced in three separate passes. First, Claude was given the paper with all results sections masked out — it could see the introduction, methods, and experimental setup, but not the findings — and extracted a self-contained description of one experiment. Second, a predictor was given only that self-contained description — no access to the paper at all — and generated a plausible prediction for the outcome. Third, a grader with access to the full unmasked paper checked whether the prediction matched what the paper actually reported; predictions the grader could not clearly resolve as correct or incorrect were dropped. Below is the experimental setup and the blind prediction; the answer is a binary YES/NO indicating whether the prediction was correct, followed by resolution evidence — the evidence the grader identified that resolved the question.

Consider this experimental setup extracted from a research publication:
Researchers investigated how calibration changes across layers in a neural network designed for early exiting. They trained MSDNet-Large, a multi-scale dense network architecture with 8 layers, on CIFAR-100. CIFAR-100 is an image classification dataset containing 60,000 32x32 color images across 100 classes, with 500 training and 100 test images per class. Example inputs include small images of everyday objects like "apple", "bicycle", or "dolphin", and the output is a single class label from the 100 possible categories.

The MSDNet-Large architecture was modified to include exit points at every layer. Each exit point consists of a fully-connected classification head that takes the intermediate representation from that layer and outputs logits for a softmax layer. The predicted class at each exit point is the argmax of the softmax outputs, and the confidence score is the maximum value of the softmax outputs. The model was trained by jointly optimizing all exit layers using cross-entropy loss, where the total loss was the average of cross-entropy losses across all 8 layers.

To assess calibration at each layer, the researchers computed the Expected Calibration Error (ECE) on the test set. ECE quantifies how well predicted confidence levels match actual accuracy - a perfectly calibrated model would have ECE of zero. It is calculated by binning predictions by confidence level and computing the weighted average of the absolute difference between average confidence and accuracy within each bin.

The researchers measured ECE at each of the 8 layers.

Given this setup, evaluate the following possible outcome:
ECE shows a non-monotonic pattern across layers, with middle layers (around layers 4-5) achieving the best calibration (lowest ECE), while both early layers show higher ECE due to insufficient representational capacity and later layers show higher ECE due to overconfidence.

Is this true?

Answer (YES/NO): NO